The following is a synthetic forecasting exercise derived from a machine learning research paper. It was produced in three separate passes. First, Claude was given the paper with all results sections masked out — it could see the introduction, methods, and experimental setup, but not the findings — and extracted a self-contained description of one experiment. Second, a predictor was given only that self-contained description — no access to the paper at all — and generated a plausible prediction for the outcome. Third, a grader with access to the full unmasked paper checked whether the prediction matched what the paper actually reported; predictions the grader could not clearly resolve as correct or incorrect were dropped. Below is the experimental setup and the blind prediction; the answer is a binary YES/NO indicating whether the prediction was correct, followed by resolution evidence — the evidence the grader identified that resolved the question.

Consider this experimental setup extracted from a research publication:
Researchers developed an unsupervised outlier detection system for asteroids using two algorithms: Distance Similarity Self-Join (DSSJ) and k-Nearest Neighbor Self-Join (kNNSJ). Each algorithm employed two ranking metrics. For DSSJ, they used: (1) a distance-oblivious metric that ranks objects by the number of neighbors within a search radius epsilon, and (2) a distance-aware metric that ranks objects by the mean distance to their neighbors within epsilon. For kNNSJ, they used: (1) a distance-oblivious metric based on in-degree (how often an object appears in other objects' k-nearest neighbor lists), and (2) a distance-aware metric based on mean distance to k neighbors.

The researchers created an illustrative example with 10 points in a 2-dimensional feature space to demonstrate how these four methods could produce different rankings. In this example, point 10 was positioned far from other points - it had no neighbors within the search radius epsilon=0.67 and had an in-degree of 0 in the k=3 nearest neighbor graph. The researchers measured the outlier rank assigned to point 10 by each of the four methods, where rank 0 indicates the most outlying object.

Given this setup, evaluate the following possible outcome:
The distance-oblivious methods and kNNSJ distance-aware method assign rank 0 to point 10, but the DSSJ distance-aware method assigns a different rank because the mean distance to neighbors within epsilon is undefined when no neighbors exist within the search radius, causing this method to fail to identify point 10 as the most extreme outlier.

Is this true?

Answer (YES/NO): NO